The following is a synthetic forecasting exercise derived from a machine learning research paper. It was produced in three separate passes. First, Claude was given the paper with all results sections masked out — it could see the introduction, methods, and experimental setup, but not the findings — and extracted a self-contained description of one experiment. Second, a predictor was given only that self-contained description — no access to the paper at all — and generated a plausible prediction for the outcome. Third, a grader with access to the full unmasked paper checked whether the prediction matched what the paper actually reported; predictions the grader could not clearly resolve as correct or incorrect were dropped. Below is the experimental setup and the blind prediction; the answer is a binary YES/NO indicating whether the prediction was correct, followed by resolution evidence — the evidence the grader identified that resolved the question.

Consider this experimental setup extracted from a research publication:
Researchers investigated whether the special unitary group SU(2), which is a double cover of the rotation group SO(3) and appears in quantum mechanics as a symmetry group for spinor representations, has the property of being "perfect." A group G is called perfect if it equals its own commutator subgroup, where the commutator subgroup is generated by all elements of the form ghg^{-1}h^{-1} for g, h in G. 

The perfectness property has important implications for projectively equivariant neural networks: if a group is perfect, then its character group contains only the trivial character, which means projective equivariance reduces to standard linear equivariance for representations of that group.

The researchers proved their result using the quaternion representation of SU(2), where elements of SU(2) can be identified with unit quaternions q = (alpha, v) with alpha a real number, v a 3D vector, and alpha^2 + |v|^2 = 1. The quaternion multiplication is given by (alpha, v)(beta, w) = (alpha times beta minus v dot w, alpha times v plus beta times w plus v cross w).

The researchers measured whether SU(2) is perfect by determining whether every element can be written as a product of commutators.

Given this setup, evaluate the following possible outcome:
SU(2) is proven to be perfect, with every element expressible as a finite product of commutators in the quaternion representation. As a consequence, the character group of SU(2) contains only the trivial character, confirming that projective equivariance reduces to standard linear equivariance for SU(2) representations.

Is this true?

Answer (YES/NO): YES